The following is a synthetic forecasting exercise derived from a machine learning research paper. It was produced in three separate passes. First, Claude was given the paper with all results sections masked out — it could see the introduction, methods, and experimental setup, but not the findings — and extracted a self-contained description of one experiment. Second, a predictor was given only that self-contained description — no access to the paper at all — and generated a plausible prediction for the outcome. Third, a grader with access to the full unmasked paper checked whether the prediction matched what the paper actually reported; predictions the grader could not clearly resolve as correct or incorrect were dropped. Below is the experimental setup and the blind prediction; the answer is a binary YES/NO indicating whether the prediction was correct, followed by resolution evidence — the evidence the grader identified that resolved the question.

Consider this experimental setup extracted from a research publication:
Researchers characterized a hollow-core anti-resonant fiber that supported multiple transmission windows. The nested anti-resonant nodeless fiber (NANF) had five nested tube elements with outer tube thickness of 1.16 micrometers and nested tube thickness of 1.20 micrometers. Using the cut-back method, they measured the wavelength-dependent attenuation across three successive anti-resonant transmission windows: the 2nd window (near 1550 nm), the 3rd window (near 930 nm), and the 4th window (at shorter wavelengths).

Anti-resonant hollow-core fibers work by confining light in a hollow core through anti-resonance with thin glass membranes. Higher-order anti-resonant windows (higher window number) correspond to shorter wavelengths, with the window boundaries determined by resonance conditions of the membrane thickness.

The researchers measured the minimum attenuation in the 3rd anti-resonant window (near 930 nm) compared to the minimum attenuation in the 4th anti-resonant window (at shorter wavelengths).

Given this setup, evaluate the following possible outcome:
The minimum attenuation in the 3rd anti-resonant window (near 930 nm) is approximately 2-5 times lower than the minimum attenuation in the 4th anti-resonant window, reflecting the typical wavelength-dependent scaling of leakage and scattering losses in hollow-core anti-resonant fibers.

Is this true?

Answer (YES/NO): NO